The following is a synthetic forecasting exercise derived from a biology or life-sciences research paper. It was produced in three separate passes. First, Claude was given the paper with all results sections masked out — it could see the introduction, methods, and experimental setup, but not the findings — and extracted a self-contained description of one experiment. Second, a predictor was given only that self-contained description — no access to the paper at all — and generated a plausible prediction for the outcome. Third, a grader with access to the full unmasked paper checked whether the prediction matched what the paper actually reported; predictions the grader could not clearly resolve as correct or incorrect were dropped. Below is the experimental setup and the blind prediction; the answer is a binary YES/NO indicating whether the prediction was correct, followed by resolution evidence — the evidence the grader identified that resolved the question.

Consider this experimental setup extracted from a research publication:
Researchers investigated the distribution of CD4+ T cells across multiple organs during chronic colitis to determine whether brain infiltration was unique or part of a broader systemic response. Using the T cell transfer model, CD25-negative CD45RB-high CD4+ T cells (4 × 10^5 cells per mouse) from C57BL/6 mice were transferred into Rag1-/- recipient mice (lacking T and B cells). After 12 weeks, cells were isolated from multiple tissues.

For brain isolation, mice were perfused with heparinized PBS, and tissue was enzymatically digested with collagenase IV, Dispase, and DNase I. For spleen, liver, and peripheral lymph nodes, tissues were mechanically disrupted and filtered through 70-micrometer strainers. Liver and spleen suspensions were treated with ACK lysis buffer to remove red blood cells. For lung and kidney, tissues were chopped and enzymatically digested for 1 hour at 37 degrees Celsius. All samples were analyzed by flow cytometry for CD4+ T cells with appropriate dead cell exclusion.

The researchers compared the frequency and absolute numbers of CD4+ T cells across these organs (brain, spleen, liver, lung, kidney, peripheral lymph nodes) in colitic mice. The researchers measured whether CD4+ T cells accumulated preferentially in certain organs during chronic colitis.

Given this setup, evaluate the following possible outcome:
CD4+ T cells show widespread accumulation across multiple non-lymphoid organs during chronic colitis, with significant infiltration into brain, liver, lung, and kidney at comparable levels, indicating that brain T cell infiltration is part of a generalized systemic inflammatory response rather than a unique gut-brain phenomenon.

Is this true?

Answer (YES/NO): NO